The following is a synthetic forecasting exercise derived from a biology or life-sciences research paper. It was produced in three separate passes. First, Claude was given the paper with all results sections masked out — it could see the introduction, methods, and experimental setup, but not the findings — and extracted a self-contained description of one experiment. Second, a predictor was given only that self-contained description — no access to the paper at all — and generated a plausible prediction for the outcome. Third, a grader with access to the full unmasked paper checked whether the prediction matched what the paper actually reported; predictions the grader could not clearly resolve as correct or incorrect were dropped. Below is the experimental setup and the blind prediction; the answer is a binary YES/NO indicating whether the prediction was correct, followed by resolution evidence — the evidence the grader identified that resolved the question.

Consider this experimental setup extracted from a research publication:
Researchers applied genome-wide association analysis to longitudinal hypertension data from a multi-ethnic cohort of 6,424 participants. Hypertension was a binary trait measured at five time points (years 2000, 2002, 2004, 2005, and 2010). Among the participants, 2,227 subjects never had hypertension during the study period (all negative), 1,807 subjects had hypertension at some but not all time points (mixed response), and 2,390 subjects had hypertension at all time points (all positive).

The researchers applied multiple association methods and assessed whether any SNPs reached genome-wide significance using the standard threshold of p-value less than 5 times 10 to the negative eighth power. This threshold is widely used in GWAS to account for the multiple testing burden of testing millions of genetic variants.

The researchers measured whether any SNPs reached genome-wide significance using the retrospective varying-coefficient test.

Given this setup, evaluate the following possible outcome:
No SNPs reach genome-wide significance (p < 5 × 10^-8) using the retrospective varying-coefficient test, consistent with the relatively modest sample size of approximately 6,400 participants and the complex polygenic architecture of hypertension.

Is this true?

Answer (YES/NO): YES